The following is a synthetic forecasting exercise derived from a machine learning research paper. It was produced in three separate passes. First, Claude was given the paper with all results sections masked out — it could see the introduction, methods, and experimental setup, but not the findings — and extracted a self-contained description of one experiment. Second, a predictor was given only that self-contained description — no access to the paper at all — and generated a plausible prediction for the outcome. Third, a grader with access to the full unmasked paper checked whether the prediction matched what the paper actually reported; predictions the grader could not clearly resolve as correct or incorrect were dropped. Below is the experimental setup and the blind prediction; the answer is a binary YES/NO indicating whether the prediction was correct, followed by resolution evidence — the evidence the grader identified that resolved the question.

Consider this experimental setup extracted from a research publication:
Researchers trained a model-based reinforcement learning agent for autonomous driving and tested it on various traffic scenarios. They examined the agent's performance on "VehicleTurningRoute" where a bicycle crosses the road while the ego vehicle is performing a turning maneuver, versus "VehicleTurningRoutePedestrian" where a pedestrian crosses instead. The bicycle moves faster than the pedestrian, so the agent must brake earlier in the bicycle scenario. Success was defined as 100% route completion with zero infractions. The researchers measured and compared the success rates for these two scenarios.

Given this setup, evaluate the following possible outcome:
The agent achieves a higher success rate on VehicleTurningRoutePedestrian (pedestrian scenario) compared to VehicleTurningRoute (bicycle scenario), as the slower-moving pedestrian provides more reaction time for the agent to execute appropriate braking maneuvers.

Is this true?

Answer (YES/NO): NO